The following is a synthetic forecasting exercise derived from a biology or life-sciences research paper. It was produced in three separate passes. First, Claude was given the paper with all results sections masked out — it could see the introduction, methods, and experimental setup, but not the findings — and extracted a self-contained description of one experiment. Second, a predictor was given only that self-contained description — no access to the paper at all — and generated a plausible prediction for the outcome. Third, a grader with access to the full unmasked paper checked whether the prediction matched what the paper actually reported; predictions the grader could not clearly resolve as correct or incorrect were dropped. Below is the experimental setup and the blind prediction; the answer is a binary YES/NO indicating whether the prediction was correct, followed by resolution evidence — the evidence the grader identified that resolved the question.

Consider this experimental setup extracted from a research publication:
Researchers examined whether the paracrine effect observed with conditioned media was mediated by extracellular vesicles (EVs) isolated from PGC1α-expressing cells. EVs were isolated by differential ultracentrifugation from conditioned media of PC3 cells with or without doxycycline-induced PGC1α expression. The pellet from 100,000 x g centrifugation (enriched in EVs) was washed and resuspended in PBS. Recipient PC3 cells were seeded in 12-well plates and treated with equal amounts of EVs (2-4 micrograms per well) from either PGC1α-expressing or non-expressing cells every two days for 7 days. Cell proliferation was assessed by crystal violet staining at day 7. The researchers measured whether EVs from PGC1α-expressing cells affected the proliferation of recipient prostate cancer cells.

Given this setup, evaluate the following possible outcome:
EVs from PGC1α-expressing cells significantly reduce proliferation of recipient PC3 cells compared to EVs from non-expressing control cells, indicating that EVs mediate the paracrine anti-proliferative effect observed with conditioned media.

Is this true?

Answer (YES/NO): NO